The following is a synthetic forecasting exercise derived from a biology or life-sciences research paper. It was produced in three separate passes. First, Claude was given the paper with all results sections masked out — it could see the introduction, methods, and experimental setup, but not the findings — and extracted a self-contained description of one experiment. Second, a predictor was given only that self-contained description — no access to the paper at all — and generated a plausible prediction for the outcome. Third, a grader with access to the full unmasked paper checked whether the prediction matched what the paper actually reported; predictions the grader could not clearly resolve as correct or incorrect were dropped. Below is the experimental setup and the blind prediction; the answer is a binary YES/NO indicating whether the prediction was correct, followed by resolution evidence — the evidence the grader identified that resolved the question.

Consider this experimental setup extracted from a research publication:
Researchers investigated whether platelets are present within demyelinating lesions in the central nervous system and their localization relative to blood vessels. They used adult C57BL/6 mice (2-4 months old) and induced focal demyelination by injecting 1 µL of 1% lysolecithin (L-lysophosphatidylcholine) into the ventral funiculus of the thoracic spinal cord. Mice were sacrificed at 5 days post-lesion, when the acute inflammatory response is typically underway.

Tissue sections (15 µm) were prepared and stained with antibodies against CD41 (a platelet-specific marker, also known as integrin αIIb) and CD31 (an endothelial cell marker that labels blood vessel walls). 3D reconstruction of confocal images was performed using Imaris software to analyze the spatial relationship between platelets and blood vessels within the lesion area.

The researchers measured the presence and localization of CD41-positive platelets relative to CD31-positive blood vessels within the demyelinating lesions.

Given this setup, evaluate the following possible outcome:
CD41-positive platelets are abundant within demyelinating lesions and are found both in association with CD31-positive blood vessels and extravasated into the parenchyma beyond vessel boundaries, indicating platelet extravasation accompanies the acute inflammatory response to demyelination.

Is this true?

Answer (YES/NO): YES